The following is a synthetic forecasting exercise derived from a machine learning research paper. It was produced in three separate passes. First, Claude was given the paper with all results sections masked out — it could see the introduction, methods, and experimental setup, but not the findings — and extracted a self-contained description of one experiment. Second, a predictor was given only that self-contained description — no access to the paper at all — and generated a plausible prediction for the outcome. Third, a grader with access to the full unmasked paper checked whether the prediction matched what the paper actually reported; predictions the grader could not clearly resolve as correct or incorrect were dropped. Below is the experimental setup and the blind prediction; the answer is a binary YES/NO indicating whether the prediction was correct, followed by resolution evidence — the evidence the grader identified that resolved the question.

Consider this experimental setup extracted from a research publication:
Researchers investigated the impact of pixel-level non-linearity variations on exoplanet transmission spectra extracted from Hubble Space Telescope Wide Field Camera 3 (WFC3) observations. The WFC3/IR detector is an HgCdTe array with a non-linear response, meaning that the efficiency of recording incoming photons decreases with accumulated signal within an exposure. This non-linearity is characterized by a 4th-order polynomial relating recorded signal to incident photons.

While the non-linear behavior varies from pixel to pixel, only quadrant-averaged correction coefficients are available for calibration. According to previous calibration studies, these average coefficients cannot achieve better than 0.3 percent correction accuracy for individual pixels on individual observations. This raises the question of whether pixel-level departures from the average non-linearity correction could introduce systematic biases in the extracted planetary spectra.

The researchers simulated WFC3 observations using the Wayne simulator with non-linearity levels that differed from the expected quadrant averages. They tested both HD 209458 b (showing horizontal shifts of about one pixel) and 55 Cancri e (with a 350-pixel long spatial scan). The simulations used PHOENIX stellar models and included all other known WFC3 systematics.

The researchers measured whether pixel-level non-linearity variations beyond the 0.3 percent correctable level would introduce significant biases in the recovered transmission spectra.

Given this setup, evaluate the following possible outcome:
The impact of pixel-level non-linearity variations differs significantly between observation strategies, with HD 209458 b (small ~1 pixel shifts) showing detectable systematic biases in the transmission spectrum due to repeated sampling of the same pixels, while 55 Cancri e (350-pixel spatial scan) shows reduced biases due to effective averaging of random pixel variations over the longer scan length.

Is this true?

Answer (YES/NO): NO